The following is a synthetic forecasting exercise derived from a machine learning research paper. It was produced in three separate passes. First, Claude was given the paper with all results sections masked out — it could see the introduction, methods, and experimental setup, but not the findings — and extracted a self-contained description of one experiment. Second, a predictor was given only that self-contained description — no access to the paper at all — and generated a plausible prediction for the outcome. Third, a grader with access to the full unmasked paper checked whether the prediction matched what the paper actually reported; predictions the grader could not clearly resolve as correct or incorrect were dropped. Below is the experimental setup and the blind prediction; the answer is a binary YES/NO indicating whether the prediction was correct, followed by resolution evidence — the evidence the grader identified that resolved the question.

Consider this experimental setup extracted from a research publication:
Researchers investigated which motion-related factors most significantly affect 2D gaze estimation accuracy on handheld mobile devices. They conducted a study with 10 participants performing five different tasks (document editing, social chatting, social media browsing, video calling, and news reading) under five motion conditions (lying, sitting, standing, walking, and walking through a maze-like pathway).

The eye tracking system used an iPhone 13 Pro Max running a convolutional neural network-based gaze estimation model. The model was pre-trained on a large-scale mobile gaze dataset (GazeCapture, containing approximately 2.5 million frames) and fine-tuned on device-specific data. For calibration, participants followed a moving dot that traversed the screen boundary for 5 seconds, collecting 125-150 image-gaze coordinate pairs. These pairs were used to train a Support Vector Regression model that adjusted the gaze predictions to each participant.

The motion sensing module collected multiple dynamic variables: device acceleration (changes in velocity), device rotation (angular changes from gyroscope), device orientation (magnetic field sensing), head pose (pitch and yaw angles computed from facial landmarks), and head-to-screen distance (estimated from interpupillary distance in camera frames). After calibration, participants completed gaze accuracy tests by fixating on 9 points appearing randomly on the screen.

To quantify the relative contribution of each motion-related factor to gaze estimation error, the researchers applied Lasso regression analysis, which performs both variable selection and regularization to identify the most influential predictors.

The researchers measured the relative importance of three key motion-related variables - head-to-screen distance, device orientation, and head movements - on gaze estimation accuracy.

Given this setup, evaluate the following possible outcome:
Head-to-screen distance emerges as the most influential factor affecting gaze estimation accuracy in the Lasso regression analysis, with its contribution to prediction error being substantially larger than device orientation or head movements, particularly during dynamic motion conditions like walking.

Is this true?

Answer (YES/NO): NO